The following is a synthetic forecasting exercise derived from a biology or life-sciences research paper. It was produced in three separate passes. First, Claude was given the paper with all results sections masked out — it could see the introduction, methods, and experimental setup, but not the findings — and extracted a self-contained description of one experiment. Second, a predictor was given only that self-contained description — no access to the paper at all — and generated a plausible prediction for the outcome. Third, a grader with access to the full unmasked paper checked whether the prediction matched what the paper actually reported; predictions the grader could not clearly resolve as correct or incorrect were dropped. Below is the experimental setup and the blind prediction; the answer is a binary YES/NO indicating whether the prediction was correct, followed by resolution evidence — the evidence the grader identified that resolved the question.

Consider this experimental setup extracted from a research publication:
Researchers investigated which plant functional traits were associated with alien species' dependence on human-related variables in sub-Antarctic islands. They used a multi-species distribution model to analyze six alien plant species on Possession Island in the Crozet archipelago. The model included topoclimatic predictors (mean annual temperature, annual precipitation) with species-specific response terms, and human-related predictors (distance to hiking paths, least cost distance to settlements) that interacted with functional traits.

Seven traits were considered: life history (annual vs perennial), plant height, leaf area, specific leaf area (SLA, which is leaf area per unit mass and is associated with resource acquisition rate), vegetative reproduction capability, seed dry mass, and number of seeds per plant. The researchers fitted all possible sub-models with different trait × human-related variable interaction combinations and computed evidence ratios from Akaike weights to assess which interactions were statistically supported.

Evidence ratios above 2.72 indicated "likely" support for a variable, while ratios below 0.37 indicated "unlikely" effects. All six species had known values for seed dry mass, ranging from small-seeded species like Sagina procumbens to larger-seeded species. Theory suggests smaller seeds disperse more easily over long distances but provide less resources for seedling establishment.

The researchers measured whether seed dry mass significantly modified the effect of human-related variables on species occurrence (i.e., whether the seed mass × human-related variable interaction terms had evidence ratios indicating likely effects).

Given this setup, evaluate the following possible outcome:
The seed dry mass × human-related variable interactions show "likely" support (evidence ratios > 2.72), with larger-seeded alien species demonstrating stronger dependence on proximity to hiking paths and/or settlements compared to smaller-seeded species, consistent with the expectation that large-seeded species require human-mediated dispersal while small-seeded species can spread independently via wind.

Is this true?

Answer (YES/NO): NO